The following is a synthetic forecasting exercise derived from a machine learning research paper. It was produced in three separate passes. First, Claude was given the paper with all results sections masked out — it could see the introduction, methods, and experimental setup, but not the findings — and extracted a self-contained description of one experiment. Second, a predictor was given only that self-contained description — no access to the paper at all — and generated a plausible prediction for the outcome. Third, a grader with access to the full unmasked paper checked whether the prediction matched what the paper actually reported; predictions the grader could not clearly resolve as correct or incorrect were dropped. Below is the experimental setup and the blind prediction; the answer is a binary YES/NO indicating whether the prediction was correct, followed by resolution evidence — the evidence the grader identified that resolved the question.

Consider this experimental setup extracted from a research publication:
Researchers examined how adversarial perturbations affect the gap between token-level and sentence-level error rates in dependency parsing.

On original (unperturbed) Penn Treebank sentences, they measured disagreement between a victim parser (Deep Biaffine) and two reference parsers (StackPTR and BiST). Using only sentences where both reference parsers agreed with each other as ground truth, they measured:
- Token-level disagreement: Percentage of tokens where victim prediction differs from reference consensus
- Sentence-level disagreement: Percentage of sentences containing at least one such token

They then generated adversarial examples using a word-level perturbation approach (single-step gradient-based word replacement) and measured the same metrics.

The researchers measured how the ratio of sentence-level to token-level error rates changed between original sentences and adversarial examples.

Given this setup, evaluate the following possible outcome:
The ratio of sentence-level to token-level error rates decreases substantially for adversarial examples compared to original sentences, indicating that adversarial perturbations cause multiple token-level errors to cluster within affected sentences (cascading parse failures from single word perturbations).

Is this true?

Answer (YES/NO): YES